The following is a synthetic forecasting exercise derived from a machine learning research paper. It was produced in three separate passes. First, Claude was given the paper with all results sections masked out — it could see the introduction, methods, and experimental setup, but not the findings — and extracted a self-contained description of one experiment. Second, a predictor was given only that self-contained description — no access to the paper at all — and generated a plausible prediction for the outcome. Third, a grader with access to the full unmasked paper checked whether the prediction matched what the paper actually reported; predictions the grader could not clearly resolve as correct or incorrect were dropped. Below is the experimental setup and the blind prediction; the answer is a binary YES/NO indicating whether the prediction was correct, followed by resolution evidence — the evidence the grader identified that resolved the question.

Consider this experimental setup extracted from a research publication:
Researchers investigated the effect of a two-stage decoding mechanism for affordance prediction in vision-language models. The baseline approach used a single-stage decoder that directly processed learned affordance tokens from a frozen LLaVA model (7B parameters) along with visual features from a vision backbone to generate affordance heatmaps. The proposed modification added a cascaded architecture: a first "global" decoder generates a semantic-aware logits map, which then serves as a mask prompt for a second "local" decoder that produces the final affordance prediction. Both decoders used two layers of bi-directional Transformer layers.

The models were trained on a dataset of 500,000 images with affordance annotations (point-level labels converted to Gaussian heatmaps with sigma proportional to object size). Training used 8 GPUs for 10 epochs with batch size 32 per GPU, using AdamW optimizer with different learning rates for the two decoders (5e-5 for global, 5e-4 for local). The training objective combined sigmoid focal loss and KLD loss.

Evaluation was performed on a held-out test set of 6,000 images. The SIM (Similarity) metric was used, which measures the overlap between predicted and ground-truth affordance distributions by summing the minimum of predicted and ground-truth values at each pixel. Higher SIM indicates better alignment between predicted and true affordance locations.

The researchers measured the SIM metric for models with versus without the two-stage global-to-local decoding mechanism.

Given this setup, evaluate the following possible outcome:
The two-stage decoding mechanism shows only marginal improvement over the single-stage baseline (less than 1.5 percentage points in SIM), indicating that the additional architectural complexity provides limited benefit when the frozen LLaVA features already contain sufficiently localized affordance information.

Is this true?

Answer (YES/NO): NO